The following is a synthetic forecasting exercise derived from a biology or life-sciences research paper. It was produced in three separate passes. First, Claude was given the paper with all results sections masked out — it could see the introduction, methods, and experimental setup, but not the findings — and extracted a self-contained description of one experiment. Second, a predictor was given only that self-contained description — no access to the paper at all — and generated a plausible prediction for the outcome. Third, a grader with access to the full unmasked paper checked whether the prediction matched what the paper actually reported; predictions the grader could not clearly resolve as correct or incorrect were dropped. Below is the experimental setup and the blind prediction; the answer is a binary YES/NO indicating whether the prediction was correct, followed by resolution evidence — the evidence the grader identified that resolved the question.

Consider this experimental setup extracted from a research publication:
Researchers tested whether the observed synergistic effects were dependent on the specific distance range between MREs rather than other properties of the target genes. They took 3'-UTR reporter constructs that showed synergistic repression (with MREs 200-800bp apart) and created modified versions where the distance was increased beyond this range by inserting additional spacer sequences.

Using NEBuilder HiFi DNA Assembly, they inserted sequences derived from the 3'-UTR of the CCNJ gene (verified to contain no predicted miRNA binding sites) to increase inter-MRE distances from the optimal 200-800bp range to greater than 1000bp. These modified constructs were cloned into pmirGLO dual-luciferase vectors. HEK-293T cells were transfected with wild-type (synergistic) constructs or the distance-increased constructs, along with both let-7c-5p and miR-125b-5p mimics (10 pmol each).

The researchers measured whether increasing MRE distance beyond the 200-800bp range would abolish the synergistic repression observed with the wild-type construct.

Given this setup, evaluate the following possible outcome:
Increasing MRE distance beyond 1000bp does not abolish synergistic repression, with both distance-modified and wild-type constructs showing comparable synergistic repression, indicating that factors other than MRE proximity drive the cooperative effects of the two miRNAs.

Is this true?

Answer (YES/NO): NO